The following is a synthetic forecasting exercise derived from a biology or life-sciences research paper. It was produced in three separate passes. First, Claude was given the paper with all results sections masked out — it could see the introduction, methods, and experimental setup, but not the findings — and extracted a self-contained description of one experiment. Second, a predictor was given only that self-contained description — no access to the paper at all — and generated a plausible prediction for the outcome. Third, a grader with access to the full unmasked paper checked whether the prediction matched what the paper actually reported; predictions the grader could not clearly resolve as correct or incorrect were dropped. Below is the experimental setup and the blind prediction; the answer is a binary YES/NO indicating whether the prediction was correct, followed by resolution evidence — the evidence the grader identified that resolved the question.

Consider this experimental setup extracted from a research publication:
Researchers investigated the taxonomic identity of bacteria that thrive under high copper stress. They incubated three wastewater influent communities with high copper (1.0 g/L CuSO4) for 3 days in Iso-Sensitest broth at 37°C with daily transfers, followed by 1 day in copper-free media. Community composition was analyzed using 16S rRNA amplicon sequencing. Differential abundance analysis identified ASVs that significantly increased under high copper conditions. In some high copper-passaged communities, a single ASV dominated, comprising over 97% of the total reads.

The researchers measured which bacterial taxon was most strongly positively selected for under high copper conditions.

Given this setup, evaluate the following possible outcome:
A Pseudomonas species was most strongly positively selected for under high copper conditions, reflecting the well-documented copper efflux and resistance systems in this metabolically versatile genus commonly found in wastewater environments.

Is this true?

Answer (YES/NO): NO